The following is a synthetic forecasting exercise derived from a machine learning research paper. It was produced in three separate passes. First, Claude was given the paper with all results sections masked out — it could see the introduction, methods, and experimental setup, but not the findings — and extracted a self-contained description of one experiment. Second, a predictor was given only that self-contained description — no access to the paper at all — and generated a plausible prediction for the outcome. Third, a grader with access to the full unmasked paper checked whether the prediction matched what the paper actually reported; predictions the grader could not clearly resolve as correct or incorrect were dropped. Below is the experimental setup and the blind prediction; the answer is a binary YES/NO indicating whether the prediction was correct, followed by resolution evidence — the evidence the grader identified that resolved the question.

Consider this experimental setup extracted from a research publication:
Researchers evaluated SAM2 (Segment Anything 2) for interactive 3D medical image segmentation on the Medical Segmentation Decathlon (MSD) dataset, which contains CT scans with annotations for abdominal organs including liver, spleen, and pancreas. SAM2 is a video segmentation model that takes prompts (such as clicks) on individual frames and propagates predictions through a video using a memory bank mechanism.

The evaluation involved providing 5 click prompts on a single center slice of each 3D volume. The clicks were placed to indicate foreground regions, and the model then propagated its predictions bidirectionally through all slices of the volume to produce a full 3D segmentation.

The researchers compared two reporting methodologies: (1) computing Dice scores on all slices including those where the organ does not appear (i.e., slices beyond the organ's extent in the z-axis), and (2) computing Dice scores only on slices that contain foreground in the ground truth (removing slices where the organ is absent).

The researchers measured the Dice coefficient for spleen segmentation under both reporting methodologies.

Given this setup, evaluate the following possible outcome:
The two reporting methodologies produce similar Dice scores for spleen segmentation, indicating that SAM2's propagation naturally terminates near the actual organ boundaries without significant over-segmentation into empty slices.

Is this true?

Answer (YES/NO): NO